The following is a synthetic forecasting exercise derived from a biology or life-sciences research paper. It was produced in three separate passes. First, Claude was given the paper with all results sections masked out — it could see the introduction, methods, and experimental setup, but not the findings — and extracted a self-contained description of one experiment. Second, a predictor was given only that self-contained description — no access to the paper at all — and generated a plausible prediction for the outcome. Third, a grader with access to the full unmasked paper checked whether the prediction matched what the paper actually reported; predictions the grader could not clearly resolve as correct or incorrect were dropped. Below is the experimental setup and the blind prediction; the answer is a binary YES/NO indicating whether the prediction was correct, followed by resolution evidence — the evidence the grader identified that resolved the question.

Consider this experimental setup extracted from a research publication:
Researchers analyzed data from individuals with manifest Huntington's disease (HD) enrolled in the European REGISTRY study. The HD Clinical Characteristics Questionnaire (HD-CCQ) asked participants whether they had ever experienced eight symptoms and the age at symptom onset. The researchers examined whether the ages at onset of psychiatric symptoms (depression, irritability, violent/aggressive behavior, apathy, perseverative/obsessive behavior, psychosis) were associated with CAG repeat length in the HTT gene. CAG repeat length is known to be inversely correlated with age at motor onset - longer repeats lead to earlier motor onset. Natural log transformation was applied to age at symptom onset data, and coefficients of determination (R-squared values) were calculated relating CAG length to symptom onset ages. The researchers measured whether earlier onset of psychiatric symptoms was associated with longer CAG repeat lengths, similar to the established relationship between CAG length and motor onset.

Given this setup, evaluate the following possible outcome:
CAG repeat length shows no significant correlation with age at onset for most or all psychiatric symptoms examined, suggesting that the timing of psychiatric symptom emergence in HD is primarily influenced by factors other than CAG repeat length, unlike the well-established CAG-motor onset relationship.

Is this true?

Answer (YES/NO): NO